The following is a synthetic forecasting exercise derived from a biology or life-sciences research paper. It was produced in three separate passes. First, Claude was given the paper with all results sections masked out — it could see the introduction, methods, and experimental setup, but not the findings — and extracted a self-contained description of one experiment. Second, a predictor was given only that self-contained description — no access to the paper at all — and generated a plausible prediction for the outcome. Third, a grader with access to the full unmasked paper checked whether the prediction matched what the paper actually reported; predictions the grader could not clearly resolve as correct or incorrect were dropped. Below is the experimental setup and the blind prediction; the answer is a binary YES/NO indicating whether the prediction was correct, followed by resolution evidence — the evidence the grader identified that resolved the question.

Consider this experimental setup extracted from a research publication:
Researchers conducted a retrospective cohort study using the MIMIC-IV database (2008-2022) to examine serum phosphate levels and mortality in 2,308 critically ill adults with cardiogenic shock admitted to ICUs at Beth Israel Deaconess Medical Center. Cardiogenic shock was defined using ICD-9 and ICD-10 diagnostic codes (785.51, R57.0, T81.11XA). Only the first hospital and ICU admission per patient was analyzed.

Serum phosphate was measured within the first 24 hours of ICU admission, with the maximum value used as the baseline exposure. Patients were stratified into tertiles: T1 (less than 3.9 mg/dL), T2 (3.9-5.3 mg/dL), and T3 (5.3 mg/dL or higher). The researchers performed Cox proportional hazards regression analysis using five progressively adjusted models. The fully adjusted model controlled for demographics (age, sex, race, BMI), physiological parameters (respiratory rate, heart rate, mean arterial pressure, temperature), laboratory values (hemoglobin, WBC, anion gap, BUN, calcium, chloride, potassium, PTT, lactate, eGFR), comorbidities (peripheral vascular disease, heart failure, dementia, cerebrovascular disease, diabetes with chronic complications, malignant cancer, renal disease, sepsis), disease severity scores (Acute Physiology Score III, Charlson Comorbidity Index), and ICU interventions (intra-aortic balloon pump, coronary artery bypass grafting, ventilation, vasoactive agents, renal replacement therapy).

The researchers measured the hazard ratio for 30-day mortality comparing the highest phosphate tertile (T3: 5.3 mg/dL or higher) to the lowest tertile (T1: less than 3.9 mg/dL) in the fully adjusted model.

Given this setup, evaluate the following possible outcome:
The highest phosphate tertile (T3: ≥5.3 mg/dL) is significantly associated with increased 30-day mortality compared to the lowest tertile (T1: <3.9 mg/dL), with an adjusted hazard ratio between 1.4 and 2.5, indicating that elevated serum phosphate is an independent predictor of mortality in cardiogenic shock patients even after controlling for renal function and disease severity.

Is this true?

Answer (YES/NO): YES